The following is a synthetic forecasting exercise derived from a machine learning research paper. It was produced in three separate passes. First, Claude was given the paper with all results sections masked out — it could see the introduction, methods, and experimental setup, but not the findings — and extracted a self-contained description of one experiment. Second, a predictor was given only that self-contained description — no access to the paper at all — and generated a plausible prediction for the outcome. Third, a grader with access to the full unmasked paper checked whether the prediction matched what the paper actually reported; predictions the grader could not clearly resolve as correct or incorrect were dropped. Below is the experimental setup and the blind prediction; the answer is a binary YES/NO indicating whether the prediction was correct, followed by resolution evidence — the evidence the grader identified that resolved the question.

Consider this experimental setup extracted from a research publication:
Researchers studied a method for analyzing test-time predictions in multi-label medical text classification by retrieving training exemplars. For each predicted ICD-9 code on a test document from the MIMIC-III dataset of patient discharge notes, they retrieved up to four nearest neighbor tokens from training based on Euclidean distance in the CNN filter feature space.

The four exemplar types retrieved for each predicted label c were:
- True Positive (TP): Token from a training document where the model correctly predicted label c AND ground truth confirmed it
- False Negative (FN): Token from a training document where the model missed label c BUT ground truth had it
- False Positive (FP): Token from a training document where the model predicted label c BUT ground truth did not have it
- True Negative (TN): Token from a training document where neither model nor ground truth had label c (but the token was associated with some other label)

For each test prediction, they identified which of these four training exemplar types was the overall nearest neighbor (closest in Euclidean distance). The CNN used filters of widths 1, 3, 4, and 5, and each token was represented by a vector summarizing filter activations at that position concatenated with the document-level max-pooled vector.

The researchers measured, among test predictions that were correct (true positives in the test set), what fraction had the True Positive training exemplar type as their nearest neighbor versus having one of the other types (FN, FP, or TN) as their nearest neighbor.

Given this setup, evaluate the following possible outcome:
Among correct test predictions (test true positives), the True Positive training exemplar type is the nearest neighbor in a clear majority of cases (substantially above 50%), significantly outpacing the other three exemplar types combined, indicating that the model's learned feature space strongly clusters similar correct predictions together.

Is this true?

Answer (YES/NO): YES